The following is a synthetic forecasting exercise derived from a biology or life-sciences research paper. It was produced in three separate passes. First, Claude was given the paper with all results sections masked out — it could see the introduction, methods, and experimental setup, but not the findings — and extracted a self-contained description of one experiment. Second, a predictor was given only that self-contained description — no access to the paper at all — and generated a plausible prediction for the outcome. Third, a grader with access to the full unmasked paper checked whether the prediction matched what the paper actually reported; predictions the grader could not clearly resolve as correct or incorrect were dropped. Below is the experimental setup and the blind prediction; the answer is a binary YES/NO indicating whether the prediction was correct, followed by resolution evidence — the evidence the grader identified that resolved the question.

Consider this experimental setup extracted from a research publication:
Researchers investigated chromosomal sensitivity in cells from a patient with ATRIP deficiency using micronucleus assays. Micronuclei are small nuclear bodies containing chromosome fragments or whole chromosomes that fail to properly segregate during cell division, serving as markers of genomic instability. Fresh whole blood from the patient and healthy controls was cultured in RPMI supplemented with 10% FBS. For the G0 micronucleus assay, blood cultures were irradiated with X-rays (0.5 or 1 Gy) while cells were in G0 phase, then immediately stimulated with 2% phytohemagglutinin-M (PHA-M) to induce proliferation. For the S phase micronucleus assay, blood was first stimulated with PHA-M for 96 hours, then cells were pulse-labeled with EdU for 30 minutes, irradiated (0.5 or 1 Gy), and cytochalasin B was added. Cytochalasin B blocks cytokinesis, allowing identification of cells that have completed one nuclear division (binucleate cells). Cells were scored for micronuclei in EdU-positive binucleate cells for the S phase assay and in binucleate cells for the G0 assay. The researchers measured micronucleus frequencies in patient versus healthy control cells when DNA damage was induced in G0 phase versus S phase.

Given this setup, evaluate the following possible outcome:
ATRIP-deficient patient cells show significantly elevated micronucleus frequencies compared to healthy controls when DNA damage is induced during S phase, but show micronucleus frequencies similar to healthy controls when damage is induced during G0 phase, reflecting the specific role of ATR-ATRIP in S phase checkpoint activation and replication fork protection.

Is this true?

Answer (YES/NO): YES